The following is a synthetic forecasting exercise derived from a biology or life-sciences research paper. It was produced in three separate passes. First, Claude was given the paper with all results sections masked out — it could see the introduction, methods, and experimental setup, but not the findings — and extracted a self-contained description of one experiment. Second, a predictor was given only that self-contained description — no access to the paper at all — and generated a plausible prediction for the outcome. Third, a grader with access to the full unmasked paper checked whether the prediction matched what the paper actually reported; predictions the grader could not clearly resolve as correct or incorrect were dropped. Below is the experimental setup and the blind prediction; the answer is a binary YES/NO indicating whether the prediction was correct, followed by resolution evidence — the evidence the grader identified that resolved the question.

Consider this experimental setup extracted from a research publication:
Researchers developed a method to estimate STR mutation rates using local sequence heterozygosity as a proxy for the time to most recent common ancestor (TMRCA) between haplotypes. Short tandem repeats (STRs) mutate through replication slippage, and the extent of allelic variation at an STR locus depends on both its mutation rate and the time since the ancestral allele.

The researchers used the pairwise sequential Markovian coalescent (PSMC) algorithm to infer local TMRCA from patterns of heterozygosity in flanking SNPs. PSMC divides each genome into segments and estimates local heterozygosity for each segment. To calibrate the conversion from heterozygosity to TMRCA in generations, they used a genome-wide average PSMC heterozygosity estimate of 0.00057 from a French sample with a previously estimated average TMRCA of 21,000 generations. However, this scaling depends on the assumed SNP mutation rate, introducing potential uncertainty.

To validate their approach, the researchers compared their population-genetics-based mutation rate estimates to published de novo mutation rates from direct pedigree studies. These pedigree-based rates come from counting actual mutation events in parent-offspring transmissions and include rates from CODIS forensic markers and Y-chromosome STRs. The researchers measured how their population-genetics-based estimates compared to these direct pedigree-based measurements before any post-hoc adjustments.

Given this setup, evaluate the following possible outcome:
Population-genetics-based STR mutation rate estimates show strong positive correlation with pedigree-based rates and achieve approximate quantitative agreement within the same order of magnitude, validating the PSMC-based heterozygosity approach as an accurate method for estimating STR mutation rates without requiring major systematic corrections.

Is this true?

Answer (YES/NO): NO